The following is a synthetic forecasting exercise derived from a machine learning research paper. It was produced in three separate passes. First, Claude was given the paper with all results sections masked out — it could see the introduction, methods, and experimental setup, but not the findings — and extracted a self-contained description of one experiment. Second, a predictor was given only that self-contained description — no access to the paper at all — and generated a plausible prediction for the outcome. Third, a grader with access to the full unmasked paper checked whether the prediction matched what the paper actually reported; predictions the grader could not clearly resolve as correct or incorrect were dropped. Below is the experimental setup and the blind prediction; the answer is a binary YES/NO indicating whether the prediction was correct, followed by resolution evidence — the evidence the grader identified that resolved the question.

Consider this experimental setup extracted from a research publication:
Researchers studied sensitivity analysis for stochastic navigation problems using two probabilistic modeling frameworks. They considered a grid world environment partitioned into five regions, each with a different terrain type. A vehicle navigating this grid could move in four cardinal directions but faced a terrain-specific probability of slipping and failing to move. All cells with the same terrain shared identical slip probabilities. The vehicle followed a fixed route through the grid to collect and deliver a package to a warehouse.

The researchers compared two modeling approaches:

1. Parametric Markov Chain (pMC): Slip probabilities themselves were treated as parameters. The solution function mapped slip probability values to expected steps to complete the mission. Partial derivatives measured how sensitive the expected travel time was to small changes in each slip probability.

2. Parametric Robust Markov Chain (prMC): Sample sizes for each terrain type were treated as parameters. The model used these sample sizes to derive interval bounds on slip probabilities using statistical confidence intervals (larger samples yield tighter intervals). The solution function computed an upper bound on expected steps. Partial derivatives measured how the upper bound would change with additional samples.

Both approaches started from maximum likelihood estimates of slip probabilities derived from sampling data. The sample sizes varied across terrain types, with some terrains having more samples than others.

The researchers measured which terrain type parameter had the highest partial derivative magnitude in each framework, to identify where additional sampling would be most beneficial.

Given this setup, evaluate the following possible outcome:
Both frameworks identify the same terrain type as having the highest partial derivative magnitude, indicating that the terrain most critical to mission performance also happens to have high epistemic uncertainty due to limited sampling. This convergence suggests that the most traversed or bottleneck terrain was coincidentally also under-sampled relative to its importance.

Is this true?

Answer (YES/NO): NO